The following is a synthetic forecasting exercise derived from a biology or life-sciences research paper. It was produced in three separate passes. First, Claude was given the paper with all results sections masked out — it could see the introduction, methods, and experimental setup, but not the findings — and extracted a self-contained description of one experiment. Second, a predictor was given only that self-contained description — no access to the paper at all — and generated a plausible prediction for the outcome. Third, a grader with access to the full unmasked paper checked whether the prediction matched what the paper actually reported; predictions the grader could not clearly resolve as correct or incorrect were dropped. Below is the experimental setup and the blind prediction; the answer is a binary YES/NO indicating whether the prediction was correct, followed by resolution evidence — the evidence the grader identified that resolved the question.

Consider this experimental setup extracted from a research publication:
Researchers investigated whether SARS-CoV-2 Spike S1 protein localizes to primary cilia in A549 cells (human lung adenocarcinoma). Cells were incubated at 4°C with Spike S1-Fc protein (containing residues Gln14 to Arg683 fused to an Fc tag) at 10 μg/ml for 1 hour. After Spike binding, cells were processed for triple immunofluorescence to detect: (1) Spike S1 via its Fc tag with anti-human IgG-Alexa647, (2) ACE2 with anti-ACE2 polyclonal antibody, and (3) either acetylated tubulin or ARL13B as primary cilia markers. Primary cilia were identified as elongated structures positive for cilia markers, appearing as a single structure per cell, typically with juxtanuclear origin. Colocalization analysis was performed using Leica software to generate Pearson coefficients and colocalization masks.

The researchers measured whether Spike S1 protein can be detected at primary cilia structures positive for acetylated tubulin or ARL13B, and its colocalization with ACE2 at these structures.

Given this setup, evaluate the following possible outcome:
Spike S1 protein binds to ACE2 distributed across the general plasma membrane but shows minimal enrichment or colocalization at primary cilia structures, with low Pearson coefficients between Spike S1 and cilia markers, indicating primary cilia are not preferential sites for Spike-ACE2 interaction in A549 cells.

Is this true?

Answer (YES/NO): NO